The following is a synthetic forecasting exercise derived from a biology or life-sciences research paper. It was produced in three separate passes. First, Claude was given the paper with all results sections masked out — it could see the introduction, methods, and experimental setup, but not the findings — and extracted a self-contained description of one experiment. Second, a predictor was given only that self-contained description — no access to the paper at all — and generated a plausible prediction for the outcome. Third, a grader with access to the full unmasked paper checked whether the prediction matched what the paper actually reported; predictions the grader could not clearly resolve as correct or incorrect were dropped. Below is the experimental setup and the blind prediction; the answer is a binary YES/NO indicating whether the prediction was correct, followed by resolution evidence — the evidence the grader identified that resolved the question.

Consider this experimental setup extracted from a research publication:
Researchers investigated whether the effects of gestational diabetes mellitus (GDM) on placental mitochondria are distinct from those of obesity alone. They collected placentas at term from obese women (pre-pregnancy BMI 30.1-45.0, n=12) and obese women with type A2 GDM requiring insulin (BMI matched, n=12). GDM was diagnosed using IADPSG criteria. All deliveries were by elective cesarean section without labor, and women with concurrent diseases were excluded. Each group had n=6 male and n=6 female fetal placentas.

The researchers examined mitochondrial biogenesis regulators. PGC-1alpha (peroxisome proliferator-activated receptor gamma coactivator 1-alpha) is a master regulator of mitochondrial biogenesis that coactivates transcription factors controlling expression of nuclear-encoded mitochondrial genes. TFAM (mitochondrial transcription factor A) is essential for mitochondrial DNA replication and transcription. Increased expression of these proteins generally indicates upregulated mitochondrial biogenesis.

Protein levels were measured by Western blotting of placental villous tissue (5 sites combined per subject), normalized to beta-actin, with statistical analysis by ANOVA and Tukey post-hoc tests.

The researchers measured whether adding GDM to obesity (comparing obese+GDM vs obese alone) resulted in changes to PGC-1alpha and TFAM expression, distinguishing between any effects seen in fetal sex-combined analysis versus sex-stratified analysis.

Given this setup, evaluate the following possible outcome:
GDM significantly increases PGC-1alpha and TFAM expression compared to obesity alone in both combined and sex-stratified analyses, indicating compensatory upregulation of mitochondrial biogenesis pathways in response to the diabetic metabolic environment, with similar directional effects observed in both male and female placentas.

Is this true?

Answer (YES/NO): NO